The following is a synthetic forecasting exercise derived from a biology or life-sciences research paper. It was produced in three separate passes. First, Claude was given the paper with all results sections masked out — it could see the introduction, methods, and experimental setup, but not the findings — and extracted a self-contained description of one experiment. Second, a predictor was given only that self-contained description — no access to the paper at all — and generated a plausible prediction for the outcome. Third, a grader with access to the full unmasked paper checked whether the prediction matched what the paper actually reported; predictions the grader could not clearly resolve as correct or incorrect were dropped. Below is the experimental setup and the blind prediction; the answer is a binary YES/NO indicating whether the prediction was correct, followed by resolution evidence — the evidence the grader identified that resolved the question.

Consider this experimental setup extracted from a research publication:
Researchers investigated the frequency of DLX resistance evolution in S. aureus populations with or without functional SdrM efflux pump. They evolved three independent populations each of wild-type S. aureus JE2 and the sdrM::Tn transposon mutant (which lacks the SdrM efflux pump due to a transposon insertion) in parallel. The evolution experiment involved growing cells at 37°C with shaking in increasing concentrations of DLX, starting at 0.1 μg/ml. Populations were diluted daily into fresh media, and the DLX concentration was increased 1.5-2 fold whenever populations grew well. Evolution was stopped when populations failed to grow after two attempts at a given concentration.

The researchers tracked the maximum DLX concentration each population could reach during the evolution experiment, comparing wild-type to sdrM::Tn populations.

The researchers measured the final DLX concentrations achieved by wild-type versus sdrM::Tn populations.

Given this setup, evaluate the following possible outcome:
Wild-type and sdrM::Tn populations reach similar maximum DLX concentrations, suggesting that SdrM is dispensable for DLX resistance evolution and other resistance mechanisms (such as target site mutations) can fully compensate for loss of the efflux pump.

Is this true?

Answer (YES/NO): NO